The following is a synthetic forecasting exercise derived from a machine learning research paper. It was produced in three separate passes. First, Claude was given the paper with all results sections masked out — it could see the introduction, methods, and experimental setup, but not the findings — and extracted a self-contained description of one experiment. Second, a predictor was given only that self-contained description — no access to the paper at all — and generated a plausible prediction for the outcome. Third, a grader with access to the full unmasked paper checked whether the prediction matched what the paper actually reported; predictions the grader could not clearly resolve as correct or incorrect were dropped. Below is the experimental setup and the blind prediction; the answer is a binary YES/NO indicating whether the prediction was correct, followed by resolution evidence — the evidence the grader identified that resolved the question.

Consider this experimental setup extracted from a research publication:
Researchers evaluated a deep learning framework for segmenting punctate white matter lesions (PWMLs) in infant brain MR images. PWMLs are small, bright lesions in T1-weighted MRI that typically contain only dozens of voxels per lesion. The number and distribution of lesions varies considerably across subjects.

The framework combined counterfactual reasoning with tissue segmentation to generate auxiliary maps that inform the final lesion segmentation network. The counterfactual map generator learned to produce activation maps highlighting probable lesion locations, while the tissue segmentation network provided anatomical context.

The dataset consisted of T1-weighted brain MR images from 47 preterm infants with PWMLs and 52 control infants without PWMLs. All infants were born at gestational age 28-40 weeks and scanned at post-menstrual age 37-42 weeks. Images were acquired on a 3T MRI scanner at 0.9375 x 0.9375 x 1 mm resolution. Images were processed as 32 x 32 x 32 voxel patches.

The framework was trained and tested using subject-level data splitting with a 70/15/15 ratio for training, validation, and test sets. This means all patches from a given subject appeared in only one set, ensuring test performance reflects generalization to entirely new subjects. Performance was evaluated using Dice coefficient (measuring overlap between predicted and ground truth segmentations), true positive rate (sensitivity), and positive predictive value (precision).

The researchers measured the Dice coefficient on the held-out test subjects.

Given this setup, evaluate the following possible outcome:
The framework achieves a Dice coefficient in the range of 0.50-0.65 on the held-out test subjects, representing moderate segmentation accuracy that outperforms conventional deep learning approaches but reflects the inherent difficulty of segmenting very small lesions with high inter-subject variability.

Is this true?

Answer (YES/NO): NO